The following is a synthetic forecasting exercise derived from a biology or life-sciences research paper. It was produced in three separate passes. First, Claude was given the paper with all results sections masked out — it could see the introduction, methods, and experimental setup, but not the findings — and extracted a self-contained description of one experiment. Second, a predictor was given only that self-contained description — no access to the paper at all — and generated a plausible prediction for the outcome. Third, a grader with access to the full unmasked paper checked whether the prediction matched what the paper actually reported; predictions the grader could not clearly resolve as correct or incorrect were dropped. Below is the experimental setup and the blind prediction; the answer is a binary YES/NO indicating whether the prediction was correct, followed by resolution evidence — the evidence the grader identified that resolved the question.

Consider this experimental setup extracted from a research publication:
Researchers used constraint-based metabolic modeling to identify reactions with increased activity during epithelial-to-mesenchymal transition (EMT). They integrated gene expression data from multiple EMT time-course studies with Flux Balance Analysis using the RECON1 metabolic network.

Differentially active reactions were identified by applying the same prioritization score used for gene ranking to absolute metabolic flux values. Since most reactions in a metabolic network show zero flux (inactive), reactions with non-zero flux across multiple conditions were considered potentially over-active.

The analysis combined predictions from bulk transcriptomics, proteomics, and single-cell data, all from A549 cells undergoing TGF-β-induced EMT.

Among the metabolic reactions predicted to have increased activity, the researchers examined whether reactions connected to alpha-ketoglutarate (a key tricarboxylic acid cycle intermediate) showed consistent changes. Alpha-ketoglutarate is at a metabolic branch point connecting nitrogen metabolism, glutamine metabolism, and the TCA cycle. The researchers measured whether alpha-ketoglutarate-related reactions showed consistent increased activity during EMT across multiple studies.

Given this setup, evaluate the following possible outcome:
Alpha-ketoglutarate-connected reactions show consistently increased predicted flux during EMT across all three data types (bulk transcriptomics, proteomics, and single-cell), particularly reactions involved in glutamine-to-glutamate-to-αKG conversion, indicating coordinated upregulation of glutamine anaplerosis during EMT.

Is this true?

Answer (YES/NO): NO